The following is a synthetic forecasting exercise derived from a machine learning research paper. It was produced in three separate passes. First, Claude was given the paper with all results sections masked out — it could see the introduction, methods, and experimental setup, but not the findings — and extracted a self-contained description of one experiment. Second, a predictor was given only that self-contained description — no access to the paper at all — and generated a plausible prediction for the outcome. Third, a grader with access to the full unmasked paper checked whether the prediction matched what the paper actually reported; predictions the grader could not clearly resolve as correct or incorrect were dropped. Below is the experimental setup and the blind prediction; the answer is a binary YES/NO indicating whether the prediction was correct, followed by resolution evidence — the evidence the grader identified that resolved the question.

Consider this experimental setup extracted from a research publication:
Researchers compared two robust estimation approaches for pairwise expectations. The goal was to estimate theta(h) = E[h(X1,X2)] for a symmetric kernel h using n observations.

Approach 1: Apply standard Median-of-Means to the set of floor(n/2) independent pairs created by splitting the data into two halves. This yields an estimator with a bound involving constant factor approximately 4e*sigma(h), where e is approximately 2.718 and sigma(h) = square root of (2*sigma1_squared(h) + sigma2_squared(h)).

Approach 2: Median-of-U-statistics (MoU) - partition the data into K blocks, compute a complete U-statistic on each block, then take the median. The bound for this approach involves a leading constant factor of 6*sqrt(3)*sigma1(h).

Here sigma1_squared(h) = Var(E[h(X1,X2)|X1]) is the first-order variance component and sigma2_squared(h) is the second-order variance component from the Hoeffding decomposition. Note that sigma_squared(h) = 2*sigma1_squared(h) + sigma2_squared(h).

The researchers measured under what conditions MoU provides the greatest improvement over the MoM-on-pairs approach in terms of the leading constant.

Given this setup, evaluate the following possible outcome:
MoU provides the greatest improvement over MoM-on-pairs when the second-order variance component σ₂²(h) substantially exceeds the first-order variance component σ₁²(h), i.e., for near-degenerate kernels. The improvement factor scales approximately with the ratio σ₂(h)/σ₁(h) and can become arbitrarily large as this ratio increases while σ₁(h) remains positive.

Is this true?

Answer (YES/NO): YES